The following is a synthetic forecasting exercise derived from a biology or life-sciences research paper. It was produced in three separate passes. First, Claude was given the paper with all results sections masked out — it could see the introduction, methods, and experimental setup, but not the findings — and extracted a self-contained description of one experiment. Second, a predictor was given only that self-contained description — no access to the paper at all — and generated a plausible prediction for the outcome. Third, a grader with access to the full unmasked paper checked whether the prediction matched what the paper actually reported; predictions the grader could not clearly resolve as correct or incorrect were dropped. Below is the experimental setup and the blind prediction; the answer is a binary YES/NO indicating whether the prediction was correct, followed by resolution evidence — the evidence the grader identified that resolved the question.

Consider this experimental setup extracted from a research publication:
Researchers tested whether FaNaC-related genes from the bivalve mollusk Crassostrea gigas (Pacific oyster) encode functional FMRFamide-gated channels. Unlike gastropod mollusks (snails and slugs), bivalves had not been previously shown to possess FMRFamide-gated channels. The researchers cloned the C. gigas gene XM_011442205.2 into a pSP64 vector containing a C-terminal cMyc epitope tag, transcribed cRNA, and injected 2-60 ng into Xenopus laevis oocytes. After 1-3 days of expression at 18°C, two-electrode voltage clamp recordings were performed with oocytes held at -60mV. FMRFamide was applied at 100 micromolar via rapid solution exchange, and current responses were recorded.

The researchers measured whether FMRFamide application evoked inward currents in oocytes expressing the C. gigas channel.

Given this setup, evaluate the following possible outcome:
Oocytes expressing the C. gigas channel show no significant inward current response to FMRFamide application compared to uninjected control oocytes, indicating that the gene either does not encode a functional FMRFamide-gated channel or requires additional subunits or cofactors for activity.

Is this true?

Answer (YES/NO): NO